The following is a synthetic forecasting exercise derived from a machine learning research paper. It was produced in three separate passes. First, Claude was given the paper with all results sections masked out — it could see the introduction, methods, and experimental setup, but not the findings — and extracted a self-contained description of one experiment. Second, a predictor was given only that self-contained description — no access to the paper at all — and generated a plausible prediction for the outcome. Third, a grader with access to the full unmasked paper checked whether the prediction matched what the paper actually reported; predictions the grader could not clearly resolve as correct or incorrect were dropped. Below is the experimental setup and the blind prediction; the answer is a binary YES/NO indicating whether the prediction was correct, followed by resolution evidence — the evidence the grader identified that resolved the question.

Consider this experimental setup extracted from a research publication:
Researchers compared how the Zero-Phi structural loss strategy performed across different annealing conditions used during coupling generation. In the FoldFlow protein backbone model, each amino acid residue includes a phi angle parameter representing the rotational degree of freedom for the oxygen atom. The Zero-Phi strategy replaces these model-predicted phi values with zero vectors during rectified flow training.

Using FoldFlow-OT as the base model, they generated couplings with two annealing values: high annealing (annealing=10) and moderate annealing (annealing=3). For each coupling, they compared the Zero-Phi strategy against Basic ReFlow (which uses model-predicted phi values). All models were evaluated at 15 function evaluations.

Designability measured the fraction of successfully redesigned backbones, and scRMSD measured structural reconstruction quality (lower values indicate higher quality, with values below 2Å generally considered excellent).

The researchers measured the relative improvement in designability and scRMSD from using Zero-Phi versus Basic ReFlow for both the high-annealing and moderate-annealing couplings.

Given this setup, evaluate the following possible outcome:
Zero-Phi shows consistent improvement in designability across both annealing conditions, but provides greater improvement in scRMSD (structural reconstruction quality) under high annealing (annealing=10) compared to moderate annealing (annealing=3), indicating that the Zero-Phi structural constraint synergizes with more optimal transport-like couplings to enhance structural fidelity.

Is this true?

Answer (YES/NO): YES